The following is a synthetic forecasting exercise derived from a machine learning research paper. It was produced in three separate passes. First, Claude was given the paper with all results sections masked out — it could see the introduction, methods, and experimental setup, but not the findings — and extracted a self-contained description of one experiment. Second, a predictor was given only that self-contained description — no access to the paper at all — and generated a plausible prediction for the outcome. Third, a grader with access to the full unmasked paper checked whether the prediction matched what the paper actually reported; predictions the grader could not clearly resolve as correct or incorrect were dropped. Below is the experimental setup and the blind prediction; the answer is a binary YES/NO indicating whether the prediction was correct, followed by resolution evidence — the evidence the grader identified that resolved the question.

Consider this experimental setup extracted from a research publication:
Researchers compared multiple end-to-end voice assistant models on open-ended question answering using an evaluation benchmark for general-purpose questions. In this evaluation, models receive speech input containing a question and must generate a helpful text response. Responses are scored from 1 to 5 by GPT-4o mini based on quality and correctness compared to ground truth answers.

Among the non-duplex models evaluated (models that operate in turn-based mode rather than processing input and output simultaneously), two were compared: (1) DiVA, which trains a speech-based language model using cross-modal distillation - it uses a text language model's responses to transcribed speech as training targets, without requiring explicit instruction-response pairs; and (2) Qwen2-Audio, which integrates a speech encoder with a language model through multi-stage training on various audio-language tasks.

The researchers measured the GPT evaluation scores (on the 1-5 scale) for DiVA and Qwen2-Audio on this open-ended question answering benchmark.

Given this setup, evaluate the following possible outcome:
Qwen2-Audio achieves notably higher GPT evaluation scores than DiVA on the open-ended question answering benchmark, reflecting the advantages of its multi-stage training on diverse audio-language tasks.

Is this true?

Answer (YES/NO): NO